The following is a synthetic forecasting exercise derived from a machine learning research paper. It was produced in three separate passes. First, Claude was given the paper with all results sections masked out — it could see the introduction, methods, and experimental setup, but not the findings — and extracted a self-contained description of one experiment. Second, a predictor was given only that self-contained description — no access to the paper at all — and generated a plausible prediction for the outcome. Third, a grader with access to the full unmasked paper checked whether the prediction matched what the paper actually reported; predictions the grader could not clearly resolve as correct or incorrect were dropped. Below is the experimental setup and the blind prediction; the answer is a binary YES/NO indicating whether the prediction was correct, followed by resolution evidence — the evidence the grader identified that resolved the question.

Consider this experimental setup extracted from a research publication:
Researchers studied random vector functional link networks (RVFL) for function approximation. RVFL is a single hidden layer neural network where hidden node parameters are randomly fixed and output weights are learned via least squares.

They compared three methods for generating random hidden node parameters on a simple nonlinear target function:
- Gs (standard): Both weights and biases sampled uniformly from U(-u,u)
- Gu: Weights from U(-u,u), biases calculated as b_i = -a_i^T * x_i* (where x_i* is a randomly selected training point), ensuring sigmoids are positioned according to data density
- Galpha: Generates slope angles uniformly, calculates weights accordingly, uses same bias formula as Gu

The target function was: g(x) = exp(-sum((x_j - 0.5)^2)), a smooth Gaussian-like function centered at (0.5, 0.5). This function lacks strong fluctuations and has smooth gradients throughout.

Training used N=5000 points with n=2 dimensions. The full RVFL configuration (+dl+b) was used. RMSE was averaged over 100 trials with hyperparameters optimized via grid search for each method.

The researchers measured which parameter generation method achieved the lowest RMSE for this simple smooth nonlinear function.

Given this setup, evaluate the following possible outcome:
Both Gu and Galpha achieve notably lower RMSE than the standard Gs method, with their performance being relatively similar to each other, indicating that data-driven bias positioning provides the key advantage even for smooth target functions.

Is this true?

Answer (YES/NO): NO